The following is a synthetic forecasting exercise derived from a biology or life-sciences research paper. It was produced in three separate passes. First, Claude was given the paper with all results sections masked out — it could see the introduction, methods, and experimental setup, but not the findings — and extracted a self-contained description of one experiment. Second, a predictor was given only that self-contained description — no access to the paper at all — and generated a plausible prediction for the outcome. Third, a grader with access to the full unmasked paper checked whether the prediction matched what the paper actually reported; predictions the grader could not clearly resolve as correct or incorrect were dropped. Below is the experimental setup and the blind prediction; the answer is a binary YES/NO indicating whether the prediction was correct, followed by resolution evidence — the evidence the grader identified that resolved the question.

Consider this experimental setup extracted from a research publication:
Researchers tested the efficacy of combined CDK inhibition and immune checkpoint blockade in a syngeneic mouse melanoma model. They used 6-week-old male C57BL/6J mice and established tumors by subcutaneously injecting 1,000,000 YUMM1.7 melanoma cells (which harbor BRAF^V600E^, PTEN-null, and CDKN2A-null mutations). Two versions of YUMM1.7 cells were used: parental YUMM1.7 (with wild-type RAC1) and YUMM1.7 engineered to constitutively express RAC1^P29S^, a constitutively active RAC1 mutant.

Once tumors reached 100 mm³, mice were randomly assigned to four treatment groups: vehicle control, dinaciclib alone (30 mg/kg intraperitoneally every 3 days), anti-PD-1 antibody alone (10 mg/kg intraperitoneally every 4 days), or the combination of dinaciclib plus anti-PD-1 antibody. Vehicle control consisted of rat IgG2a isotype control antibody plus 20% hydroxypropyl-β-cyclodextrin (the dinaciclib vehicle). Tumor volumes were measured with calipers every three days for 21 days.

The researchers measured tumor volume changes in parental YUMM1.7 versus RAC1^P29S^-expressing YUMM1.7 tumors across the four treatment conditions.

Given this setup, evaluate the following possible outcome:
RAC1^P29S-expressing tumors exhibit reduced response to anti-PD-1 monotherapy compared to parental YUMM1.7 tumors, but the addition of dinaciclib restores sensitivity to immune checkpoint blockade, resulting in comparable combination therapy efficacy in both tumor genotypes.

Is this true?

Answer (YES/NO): NO